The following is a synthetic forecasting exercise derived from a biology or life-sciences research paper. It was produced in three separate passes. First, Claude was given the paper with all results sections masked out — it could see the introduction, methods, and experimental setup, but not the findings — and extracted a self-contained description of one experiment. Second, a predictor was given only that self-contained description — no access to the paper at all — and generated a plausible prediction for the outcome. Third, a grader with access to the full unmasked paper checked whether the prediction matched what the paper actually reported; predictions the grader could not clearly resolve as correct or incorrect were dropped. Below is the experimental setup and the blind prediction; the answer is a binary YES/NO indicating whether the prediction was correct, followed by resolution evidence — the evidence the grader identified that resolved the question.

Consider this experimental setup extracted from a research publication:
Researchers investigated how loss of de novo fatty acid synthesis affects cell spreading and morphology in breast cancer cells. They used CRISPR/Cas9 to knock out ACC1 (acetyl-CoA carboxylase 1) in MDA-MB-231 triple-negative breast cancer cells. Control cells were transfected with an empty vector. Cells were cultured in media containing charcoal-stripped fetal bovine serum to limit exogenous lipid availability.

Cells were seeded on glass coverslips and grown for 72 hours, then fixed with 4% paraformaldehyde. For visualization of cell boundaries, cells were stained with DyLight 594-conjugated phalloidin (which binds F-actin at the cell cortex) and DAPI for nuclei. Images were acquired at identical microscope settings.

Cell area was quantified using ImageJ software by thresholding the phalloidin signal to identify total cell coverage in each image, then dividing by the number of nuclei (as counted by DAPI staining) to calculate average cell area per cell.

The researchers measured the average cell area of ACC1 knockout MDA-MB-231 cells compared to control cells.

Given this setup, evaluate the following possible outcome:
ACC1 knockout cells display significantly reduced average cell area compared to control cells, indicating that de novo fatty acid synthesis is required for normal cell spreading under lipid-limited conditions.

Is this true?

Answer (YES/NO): NO